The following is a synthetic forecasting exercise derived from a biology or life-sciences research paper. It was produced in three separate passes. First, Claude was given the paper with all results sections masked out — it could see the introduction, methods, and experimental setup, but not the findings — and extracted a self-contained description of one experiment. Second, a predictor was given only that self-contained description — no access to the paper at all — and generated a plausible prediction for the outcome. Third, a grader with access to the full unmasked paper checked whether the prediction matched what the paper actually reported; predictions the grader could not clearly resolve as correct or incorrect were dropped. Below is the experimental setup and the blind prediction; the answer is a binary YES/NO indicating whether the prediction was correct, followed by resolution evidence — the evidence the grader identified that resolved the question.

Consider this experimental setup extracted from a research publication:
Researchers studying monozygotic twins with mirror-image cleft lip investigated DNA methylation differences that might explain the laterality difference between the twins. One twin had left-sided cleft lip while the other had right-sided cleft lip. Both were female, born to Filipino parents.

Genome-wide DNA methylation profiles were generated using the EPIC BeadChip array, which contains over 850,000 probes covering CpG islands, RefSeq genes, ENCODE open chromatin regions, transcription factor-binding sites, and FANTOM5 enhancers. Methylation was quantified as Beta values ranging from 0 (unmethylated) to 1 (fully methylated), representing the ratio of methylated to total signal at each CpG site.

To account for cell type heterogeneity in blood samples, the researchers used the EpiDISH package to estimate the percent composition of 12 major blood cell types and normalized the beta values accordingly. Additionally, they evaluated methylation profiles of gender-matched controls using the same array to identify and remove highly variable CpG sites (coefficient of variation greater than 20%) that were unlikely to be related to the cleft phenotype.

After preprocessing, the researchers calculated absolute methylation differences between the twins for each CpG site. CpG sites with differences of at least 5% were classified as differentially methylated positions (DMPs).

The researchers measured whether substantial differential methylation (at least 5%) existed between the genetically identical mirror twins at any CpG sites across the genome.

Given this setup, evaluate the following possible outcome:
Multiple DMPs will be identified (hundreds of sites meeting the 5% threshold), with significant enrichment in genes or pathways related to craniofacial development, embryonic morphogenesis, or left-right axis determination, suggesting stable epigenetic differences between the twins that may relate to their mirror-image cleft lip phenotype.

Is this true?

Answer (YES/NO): YES